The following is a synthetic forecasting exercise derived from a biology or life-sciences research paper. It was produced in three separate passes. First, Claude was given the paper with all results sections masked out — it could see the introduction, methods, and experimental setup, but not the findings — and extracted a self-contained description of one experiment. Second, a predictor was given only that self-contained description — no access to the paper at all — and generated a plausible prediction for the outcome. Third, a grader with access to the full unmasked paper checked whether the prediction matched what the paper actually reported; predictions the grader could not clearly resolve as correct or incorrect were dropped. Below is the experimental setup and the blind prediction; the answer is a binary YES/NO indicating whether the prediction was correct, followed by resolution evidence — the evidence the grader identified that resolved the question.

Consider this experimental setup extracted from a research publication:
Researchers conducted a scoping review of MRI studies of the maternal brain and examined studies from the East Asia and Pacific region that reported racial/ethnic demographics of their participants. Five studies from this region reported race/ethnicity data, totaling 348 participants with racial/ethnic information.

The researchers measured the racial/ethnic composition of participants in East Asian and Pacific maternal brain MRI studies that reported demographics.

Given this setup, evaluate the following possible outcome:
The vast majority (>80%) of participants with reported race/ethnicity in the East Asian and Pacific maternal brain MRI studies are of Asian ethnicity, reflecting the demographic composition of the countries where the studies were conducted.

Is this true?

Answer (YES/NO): YES